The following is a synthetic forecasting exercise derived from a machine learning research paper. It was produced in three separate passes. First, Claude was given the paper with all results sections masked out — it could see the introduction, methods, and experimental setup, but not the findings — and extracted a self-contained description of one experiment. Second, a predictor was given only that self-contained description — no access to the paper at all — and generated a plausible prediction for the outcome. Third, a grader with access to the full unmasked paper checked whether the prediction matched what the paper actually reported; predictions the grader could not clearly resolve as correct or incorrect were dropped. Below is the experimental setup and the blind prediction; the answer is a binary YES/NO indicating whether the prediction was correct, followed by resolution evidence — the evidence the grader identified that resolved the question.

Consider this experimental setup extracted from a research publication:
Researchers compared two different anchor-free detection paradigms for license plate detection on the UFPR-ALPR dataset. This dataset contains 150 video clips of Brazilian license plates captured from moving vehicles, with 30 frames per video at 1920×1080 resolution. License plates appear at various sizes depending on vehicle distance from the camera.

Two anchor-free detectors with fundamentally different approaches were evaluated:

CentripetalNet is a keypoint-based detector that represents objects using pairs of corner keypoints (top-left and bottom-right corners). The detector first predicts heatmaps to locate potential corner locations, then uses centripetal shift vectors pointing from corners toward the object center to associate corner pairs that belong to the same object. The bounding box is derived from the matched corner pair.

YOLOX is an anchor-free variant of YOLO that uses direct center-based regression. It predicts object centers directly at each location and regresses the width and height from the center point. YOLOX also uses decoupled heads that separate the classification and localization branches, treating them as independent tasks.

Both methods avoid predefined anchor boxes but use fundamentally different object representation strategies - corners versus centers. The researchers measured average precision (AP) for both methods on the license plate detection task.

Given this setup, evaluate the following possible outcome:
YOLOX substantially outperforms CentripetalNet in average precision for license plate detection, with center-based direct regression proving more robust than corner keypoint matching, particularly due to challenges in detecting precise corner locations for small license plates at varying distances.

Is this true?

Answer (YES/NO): NO